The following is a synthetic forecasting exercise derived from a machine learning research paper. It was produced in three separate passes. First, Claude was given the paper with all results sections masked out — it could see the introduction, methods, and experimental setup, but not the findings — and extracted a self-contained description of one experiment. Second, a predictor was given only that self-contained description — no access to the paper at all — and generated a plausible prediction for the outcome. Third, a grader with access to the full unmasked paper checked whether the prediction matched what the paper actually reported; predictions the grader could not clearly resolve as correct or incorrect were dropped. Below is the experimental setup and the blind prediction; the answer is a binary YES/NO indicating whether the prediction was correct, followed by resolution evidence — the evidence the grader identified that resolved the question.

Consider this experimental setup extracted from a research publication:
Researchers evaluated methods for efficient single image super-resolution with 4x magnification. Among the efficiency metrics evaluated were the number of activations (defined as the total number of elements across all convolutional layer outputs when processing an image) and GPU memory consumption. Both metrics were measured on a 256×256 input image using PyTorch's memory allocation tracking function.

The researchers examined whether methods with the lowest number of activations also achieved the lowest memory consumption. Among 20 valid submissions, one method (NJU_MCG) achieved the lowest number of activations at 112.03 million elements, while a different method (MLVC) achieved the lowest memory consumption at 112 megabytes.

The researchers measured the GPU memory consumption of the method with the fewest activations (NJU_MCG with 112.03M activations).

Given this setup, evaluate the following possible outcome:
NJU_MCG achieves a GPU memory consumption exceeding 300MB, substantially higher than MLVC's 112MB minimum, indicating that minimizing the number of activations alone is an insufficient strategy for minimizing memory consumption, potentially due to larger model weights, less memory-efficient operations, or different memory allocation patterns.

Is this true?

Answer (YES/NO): NO